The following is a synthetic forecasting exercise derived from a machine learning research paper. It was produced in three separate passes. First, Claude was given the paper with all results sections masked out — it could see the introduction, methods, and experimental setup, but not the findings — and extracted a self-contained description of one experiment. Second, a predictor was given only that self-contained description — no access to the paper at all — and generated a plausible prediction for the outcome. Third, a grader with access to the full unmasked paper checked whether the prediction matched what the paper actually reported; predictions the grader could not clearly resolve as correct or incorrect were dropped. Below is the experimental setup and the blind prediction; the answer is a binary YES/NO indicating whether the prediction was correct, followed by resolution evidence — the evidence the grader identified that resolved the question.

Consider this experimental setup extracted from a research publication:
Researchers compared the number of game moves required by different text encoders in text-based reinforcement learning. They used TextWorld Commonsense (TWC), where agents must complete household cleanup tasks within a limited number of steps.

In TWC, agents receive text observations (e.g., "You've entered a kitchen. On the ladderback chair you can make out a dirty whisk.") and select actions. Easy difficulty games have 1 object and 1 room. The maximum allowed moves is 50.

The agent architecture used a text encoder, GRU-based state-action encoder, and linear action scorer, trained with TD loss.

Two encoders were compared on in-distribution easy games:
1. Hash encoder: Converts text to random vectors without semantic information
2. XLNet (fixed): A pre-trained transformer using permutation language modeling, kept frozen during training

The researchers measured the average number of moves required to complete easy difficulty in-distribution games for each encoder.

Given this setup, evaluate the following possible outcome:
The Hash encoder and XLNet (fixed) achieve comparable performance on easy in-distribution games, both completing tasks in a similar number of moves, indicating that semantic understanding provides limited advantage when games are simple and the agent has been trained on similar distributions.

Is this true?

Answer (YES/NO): NO